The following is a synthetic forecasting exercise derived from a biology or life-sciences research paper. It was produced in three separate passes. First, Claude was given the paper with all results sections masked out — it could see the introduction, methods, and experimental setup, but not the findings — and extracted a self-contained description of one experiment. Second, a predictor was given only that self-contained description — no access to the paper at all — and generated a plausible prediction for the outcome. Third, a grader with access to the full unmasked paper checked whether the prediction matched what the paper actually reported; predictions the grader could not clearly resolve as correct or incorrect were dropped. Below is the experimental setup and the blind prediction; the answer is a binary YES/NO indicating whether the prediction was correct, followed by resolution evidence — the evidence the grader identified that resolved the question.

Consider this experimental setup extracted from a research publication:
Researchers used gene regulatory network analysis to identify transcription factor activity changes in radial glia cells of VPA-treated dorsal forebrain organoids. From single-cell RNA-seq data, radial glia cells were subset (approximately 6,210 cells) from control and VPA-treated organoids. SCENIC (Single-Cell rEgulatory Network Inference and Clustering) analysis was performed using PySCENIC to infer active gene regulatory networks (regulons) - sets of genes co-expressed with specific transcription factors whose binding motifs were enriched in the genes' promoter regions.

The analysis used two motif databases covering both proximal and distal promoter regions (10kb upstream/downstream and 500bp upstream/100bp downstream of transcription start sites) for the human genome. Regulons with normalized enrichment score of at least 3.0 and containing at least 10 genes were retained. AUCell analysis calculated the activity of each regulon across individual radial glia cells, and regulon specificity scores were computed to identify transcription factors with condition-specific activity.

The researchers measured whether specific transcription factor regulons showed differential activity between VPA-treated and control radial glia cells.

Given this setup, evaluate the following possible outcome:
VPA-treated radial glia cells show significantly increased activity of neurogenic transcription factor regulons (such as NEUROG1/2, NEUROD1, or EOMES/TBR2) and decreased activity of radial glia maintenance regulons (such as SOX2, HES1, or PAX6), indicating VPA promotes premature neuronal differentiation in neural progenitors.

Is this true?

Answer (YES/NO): NO